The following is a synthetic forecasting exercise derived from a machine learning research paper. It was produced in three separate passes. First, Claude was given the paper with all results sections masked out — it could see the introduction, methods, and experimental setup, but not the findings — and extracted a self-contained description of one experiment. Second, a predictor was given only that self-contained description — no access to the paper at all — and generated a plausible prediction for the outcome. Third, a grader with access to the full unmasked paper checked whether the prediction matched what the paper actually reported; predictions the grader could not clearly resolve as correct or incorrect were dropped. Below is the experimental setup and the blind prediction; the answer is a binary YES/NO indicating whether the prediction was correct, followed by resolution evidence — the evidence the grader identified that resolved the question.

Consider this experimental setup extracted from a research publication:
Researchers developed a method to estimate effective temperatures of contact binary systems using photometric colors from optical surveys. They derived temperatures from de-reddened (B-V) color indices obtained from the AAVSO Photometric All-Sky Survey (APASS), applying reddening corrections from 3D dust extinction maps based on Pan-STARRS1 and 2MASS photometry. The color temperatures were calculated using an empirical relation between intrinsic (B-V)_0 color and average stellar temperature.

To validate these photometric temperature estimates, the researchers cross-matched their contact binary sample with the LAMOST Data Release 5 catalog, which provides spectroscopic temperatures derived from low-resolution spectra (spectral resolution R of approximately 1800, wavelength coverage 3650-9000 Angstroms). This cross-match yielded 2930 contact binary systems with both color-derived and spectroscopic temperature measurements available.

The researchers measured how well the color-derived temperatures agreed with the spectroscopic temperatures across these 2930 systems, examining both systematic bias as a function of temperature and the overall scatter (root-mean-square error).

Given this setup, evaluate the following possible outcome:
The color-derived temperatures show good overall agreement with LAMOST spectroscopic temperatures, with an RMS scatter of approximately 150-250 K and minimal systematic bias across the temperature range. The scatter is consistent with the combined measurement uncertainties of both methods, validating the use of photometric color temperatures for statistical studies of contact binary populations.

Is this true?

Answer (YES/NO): NO